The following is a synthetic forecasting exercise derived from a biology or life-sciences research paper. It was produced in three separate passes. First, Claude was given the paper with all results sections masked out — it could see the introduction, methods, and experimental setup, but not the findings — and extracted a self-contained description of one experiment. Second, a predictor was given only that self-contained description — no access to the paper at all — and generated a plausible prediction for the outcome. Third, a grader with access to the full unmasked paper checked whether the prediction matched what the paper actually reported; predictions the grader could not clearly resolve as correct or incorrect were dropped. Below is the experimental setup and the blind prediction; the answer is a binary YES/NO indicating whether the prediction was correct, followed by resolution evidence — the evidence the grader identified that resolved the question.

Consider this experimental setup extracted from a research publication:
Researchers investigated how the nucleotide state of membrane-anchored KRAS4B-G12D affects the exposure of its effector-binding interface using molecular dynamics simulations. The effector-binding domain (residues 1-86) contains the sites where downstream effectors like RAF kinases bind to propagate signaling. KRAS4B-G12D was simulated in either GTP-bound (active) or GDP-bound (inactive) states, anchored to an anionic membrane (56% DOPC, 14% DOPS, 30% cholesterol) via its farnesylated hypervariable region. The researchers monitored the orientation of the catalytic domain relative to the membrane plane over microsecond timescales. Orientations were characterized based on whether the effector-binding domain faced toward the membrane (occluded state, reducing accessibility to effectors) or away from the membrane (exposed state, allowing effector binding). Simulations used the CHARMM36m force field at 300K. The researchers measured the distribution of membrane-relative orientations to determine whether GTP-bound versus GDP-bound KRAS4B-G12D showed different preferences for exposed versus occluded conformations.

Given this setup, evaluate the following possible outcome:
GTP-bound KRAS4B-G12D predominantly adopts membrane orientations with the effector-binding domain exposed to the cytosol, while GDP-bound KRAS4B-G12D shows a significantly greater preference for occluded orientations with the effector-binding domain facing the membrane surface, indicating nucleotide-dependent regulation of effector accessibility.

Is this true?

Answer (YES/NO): NO